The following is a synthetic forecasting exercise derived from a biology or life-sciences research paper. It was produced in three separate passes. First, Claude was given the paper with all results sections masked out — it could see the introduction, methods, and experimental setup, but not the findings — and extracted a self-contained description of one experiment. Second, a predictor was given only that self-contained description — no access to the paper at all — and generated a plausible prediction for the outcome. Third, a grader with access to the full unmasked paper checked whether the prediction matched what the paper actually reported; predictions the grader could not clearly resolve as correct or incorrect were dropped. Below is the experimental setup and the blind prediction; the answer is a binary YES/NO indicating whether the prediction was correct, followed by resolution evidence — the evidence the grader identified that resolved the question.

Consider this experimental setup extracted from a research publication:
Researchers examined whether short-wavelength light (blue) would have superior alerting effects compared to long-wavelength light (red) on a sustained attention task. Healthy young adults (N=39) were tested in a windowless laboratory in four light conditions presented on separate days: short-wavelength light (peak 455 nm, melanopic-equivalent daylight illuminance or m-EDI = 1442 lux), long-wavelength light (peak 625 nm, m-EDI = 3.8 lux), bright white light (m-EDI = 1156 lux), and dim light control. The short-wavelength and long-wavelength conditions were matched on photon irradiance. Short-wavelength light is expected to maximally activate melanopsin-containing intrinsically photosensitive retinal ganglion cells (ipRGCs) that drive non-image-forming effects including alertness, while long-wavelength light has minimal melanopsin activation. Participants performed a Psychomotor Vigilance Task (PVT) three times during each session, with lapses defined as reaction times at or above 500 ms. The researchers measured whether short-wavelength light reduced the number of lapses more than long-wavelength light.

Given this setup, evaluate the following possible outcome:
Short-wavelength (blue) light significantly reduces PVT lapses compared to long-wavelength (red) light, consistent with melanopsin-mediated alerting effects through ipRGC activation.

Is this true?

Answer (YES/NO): NO